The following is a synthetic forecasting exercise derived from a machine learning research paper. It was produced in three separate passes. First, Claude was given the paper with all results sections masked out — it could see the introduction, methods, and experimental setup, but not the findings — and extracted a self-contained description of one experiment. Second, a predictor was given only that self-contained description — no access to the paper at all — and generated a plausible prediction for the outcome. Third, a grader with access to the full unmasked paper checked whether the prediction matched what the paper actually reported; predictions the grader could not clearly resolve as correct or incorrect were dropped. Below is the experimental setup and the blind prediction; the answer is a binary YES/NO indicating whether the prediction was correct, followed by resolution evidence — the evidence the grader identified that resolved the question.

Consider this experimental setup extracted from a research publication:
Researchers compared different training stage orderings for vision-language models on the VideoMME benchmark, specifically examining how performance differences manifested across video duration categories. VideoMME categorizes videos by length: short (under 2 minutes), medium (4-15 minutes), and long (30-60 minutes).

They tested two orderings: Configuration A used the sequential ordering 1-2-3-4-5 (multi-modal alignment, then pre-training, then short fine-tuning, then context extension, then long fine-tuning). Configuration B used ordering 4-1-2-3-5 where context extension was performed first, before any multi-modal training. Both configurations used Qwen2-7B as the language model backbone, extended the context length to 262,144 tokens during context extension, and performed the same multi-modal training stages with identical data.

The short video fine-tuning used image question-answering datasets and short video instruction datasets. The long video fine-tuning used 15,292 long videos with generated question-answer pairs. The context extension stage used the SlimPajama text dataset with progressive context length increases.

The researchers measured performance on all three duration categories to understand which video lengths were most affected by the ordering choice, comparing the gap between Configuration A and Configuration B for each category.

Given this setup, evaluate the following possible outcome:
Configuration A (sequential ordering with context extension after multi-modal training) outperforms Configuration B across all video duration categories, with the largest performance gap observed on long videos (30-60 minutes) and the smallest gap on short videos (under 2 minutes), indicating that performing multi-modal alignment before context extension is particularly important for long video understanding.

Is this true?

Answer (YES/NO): YES